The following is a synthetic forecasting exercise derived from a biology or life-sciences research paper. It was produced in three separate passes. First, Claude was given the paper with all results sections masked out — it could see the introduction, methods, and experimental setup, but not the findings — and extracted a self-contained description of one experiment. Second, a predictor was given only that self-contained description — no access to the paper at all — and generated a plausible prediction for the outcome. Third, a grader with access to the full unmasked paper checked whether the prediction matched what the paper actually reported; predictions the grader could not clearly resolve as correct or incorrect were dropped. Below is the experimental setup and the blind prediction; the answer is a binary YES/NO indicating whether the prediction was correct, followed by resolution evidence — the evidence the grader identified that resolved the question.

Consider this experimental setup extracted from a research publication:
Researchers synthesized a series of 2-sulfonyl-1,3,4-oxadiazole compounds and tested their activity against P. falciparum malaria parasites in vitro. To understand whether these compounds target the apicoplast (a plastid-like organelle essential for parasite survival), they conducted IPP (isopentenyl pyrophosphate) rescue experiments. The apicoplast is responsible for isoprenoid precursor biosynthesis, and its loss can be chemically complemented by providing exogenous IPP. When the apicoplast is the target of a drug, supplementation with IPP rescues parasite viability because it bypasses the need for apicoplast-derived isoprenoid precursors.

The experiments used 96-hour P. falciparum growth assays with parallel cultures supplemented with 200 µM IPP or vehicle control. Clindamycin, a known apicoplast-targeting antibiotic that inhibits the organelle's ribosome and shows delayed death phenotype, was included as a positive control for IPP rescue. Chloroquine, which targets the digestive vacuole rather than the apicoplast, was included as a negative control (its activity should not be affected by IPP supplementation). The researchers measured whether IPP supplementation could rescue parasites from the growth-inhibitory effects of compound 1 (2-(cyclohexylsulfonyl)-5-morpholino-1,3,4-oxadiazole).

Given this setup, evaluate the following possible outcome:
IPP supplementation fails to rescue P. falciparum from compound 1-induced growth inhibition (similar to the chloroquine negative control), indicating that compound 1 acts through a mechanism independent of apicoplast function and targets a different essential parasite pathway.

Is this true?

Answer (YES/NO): YES